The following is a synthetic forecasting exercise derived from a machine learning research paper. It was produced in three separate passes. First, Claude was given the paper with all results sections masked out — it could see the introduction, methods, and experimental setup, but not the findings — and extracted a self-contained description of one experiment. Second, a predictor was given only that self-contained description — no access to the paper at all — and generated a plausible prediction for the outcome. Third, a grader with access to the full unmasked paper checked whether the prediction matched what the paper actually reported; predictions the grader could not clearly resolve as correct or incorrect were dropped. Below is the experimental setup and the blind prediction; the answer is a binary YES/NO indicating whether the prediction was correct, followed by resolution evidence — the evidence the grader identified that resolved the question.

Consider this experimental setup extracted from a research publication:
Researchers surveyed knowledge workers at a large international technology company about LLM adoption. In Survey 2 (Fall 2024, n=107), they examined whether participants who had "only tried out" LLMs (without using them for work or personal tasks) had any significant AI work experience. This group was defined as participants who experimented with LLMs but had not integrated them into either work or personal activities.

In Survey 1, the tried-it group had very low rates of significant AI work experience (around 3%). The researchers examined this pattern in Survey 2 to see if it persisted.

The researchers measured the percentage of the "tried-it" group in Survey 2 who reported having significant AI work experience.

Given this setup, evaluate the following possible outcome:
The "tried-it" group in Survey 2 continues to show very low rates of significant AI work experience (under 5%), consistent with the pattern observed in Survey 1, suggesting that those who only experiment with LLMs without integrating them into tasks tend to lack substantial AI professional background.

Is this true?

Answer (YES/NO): YES